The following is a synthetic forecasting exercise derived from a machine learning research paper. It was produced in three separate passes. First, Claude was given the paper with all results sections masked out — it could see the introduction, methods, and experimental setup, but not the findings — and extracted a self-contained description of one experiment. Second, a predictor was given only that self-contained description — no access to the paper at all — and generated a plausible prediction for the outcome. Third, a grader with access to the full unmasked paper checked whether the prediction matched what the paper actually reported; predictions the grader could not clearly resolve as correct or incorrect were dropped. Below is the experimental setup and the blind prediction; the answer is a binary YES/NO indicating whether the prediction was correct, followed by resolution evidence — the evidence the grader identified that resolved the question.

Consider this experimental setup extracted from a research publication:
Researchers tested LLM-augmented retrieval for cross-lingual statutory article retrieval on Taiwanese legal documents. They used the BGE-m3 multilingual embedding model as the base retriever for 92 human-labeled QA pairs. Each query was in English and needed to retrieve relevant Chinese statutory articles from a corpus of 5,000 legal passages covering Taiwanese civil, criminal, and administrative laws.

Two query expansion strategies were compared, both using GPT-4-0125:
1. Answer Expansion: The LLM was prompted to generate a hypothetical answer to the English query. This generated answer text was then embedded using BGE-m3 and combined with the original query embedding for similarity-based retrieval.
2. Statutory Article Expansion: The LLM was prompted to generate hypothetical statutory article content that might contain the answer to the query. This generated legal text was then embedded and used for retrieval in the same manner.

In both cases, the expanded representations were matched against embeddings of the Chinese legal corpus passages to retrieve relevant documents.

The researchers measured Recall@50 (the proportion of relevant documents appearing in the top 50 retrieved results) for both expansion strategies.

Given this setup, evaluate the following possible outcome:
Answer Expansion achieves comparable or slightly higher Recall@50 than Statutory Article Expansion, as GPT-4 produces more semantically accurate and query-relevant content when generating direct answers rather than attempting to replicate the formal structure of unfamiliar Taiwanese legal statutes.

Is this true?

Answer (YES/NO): NO